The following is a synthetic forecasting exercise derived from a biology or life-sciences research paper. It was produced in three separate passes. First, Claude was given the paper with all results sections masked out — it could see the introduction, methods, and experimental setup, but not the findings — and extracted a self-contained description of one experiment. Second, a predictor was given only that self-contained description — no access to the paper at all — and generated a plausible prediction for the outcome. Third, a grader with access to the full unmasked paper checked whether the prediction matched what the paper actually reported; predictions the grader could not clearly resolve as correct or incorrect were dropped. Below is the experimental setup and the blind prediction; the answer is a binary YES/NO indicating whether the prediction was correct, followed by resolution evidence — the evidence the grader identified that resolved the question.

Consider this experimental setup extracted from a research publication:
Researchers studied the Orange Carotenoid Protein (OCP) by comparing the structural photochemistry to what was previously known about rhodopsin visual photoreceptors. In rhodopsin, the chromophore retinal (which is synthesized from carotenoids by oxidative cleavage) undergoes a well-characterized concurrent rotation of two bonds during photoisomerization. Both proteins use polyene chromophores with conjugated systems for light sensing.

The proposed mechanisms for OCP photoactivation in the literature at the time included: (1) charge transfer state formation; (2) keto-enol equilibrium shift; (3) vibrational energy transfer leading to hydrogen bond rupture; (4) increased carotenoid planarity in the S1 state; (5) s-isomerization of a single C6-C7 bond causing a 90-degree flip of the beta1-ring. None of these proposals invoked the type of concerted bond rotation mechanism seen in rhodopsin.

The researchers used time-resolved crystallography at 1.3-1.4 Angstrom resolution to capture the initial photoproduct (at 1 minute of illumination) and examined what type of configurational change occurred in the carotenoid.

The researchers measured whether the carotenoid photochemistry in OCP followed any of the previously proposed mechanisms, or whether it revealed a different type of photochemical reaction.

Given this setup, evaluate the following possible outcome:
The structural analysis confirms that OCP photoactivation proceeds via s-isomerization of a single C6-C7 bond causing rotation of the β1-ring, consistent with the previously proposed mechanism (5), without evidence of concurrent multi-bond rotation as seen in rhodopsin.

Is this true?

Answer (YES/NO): NO